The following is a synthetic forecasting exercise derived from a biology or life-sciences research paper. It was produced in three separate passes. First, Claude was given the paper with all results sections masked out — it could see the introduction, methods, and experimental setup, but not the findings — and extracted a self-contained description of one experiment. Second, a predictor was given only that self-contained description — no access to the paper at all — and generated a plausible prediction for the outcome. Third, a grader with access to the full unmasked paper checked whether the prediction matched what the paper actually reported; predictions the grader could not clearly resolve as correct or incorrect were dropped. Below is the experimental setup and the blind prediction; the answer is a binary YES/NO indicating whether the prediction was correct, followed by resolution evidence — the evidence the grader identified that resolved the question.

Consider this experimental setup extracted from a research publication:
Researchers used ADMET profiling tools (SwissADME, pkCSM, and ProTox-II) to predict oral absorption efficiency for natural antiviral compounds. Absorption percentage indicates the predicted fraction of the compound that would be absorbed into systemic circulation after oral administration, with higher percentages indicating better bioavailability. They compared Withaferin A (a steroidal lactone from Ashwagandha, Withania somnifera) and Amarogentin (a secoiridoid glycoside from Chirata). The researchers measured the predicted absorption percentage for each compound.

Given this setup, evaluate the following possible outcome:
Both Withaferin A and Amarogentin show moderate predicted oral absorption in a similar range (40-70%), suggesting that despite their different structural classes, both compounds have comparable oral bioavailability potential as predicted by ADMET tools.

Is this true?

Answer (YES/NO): NO